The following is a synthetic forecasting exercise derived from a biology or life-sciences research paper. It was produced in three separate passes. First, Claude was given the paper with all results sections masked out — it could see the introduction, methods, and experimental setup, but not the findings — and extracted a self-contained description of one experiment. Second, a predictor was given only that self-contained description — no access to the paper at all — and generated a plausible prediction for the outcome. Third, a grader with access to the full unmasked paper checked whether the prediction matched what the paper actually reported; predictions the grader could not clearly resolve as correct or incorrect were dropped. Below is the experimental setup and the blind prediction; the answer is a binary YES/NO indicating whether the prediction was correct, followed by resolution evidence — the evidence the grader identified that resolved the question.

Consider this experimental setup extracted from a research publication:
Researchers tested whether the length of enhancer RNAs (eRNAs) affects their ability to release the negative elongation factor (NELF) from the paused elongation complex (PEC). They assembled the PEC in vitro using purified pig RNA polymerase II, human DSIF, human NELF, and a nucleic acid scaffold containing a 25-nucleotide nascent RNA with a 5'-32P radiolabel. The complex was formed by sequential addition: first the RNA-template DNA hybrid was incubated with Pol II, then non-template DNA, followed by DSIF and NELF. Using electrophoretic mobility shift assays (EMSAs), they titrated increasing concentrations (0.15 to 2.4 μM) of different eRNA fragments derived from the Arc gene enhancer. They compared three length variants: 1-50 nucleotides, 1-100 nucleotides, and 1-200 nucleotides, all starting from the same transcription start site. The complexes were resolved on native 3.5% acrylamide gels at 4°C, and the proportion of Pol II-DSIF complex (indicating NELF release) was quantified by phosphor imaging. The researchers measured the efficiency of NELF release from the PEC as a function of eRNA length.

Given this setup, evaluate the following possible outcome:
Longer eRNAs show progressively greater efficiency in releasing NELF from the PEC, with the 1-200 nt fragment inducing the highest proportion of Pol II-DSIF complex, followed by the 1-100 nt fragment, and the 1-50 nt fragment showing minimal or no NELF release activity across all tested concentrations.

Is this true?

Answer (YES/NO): YES